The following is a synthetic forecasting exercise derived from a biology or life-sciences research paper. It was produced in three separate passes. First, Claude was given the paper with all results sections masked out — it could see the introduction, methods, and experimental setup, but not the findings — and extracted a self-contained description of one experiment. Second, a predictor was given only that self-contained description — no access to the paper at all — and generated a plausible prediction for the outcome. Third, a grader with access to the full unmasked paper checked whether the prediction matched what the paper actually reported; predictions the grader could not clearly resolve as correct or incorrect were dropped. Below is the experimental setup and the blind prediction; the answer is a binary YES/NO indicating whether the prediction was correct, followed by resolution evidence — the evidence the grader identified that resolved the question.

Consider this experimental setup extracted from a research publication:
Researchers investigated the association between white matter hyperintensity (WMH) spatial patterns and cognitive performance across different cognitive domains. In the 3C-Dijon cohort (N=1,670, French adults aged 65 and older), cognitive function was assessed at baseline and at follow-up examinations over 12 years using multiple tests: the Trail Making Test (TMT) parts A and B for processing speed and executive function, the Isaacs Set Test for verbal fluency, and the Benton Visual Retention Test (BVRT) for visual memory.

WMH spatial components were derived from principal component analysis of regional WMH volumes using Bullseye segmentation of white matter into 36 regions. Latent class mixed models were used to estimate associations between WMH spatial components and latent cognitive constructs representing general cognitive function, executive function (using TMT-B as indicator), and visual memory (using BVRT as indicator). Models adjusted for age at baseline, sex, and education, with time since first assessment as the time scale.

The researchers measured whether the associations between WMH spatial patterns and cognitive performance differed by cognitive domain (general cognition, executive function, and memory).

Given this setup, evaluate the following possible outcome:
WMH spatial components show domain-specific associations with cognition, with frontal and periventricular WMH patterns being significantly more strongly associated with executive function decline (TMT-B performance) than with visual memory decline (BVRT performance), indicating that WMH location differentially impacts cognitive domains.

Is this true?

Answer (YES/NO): NO